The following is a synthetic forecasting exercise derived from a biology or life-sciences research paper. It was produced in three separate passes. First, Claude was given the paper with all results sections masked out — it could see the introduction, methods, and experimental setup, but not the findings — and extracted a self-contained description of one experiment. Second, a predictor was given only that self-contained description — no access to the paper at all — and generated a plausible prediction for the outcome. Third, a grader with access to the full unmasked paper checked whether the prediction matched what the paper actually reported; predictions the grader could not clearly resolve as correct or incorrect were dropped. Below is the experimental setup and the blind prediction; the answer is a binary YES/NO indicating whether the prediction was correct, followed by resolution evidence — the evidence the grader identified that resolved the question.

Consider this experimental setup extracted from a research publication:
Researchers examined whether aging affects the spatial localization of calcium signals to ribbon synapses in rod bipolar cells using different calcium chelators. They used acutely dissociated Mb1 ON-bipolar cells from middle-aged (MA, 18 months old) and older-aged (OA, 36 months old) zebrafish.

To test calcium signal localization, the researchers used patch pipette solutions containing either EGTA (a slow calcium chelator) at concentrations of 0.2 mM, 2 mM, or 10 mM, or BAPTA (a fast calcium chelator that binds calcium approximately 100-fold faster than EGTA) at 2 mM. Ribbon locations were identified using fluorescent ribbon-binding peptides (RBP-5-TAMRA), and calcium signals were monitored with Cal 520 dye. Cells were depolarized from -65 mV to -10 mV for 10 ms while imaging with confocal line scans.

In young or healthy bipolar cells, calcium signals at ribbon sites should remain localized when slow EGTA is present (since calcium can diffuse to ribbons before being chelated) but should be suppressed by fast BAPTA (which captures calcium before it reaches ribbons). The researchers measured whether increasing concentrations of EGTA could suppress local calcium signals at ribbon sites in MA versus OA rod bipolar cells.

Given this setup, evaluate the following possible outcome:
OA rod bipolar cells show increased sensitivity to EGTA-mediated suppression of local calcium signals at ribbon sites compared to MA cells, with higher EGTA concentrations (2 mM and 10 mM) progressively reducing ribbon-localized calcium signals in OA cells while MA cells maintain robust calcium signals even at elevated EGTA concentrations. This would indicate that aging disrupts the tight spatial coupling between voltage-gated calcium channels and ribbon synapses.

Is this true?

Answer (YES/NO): YES